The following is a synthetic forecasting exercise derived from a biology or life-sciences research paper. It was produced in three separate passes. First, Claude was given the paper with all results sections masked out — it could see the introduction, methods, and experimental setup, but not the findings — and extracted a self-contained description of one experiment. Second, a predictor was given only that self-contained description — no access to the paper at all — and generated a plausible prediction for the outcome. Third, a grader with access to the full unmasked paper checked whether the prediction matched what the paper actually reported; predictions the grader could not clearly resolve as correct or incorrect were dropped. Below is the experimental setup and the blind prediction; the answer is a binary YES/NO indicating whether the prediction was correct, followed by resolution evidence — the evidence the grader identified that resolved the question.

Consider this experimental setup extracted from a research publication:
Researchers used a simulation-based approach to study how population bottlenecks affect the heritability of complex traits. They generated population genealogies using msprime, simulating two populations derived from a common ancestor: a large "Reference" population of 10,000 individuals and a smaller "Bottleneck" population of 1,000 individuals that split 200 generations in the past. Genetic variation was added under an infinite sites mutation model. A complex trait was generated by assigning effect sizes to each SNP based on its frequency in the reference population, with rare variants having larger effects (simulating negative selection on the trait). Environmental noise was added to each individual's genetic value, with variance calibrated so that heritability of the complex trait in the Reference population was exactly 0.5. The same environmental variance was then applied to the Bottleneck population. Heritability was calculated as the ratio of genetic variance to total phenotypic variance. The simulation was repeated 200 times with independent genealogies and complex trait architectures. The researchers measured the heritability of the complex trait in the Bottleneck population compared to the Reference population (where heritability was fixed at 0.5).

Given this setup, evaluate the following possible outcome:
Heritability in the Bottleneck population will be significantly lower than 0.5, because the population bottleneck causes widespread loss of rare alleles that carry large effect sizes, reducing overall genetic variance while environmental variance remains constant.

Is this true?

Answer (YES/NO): YES